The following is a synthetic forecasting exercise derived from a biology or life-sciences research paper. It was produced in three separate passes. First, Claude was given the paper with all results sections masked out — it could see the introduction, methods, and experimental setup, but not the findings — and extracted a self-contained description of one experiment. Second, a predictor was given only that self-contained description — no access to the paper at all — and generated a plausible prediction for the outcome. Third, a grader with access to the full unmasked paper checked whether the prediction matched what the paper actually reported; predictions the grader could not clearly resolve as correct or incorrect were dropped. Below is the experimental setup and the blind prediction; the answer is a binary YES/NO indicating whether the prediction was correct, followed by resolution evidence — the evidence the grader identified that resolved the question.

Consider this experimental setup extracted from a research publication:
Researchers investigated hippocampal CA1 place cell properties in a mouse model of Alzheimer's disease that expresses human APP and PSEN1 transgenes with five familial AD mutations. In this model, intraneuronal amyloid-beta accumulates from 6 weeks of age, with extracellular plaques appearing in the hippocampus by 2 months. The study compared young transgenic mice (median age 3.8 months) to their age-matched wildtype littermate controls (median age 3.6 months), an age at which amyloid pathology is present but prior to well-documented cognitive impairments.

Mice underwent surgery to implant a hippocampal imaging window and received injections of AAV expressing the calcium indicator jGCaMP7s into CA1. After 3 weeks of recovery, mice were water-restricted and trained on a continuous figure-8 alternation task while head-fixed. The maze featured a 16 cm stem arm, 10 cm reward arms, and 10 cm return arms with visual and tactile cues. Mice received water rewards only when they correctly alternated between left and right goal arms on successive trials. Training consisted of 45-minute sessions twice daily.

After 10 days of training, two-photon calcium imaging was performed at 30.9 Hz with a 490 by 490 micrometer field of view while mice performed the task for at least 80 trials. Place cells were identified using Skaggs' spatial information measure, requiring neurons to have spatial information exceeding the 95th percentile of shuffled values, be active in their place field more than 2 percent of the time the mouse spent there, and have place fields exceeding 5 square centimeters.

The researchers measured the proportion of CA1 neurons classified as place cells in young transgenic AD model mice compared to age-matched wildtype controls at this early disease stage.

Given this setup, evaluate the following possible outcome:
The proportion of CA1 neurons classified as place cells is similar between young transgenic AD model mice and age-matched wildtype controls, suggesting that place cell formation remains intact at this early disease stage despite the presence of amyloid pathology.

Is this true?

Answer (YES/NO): NO